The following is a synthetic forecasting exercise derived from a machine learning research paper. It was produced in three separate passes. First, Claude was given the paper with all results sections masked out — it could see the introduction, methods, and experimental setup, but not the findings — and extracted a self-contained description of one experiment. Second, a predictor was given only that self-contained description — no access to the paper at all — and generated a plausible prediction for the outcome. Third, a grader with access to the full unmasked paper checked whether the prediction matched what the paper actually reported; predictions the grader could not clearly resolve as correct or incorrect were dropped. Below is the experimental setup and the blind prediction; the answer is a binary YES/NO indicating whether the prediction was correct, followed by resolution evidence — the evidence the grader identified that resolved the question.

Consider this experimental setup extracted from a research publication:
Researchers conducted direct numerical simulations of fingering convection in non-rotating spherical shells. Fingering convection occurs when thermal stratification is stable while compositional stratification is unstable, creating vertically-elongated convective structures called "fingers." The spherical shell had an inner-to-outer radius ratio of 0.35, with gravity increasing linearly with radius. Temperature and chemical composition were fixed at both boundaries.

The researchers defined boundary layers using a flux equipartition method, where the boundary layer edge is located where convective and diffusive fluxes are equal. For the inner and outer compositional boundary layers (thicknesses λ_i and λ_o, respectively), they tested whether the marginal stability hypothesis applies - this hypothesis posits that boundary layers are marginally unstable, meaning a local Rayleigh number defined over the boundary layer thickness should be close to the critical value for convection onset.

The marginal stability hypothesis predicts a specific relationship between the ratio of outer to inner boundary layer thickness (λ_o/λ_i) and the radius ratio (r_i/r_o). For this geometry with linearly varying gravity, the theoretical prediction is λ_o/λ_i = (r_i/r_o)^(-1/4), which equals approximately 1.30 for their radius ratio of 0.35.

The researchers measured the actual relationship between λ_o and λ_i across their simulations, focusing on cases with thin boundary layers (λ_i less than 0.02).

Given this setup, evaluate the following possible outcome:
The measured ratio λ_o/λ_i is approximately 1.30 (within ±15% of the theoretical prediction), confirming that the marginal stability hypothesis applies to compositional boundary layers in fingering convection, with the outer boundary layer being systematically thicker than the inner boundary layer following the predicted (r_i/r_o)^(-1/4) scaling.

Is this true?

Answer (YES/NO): YES